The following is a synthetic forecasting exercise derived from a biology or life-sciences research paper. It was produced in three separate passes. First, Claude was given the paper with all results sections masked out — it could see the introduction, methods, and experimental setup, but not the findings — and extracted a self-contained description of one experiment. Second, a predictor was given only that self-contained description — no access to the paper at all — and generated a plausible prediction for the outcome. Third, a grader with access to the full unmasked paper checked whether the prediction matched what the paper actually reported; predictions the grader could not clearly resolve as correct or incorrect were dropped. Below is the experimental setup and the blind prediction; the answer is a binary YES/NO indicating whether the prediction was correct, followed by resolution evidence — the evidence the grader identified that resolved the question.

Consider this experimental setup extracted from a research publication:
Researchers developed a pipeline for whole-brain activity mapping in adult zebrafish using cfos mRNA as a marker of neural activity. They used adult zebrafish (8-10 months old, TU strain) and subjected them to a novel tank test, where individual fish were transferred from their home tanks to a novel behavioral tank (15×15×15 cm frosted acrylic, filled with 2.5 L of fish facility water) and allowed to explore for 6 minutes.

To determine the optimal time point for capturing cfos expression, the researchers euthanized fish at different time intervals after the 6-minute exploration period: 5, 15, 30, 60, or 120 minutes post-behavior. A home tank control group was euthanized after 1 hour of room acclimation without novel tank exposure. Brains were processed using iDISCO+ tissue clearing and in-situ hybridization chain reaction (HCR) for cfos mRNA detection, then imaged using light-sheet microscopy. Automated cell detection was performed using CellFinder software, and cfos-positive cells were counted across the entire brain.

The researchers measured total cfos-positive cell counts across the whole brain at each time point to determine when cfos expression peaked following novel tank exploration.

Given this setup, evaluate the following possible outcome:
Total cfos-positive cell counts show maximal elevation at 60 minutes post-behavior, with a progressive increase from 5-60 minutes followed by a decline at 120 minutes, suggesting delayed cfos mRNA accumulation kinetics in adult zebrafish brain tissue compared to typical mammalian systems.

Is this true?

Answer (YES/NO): NO